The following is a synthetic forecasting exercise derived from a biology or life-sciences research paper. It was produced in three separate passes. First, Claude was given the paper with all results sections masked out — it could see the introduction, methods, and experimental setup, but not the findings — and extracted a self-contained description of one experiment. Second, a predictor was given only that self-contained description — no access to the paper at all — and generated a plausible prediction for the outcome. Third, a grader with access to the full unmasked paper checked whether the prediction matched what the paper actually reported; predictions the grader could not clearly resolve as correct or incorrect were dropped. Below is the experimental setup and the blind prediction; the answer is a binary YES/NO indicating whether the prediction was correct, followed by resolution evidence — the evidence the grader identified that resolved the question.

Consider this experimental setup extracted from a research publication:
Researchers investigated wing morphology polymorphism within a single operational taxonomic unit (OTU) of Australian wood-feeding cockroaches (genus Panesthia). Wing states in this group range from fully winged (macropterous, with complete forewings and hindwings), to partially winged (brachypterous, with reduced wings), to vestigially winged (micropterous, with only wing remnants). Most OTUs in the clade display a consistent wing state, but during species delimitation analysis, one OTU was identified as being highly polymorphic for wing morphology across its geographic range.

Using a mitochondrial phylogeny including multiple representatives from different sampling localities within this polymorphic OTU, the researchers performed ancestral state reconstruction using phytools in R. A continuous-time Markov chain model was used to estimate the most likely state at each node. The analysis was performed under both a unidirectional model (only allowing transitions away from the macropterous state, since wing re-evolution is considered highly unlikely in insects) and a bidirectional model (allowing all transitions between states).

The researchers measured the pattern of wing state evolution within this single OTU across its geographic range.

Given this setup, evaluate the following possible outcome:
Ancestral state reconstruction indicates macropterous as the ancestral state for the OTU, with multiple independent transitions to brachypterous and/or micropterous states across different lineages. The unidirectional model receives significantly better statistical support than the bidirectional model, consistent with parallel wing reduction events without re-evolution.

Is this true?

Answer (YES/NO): NO